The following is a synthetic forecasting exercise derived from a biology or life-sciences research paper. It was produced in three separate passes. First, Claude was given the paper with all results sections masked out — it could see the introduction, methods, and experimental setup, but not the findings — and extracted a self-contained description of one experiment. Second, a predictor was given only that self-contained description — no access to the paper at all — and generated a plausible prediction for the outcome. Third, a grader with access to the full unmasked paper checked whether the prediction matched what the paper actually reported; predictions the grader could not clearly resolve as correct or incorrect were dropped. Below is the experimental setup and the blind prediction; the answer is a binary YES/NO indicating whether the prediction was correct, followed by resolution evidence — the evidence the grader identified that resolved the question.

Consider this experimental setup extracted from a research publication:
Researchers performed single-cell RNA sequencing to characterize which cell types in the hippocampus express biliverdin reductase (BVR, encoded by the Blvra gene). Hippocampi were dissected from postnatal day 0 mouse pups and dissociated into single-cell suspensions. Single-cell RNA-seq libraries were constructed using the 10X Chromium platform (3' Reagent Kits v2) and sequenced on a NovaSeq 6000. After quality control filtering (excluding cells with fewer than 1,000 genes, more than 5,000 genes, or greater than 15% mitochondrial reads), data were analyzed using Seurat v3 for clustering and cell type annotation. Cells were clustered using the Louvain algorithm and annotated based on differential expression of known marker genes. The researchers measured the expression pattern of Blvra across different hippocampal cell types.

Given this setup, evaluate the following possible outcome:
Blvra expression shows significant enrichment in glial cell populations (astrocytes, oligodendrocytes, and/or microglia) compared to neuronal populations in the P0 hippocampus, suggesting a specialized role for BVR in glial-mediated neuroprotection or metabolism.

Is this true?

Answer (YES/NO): NO